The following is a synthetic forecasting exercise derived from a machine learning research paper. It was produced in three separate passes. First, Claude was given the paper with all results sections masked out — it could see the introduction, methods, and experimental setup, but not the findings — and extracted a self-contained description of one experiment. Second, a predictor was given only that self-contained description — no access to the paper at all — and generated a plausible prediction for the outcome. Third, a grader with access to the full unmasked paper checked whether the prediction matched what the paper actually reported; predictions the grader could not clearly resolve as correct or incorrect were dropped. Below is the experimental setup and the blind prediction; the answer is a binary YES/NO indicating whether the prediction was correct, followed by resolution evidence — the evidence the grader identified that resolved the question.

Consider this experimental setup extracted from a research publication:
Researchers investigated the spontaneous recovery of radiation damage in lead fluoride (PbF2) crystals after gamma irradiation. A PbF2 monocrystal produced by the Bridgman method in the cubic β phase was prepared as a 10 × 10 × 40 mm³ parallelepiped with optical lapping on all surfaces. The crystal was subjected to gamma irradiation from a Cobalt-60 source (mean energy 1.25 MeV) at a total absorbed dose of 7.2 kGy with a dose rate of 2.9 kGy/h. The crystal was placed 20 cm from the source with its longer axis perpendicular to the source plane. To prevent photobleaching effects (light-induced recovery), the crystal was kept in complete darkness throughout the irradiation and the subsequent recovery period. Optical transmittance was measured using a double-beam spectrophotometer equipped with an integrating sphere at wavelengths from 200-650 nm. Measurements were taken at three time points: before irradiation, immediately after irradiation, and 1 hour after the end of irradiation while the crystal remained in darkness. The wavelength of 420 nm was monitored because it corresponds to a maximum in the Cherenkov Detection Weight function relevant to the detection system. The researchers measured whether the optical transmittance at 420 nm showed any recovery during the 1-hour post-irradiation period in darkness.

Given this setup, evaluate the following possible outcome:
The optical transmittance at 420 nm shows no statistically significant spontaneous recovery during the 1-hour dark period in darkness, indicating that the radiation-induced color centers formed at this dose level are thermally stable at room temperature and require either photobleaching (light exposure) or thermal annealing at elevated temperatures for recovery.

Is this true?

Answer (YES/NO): NO